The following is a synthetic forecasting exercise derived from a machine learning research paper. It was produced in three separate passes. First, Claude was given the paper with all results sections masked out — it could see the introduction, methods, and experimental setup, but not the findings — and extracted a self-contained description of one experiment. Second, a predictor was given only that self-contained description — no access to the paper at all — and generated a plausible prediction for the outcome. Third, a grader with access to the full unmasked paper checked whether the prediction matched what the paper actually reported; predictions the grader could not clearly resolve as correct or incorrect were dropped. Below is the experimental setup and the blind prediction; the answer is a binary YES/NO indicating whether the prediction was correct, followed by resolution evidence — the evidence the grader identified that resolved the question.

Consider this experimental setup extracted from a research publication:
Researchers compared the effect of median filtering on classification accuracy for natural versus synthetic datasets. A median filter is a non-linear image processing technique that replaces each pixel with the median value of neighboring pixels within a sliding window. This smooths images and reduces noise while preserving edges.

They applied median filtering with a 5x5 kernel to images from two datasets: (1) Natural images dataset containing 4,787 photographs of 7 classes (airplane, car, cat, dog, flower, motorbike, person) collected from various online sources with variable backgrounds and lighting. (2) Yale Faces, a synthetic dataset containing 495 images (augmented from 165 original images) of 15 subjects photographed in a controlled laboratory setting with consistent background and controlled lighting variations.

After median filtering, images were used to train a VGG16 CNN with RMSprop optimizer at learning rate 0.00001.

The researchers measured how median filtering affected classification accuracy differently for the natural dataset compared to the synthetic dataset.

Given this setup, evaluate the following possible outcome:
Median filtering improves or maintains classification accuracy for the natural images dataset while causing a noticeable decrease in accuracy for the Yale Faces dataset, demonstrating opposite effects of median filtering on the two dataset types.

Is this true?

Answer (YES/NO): NO